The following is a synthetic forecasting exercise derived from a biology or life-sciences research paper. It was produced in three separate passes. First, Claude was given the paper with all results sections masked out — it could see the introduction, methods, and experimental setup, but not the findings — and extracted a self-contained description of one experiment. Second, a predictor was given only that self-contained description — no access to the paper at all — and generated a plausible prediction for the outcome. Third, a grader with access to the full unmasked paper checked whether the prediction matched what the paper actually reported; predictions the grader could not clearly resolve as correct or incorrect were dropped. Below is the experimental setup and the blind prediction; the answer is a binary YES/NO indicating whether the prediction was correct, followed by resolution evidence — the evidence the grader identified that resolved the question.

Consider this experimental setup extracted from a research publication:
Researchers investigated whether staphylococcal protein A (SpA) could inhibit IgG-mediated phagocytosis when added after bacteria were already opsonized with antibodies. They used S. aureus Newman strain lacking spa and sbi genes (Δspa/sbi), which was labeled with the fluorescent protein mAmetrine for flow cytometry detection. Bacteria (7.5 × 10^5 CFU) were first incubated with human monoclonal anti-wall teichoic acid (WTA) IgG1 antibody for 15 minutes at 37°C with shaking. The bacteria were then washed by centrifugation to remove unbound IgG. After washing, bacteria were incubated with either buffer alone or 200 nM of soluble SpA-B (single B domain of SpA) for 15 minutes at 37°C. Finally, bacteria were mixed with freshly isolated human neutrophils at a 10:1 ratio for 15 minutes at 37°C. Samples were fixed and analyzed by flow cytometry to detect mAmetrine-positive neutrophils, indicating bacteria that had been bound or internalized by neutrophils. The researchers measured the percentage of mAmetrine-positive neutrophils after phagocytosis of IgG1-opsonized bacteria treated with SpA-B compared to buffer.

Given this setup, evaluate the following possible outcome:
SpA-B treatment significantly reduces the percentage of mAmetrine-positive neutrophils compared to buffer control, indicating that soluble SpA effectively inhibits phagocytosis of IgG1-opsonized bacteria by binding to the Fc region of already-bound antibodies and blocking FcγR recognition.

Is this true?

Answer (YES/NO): NO